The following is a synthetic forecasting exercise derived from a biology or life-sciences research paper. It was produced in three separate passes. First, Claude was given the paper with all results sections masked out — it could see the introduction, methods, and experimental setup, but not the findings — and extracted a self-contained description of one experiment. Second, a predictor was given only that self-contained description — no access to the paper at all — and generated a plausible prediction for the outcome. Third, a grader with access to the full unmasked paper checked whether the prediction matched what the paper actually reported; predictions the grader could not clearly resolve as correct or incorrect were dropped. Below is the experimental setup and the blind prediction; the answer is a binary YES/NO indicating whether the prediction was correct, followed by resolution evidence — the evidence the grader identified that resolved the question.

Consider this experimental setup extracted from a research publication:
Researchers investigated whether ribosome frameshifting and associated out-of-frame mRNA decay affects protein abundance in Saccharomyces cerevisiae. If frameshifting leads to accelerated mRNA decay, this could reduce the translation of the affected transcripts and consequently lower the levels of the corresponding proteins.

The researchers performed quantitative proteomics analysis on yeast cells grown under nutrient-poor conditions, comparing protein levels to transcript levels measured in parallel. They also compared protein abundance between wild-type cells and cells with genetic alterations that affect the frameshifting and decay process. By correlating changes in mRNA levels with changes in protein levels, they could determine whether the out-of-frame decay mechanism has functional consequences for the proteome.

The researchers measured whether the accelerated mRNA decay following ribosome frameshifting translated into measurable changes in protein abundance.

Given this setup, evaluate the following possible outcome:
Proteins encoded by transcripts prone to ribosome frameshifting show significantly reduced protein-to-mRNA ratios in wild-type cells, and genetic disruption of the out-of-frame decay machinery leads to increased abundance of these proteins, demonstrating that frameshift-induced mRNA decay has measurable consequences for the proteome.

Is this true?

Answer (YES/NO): NO